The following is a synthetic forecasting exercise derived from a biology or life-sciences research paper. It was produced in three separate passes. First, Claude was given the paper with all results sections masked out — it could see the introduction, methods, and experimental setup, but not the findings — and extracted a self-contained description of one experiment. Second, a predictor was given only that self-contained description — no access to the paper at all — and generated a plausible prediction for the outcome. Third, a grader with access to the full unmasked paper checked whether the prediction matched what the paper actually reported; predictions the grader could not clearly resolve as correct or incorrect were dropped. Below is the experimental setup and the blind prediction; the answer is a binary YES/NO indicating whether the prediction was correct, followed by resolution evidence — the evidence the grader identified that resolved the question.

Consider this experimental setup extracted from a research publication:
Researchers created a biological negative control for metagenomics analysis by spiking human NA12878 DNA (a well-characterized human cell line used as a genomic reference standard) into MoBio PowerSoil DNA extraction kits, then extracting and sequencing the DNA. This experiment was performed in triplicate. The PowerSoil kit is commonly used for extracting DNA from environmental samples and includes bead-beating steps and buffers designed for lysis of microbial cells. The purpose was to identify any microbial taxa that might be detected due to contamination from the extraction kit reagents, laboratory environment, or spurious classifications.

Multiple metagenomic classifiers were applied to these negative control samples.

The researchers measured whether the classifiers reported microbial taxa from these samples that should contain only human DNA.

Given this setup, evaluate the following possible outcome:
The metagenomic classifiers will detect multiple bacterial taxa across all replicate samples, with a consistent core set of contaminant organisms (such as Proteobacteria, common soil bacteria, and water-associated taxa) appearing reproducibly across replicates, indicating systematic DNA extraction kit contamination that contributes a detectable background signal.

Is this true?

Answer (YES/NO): YES